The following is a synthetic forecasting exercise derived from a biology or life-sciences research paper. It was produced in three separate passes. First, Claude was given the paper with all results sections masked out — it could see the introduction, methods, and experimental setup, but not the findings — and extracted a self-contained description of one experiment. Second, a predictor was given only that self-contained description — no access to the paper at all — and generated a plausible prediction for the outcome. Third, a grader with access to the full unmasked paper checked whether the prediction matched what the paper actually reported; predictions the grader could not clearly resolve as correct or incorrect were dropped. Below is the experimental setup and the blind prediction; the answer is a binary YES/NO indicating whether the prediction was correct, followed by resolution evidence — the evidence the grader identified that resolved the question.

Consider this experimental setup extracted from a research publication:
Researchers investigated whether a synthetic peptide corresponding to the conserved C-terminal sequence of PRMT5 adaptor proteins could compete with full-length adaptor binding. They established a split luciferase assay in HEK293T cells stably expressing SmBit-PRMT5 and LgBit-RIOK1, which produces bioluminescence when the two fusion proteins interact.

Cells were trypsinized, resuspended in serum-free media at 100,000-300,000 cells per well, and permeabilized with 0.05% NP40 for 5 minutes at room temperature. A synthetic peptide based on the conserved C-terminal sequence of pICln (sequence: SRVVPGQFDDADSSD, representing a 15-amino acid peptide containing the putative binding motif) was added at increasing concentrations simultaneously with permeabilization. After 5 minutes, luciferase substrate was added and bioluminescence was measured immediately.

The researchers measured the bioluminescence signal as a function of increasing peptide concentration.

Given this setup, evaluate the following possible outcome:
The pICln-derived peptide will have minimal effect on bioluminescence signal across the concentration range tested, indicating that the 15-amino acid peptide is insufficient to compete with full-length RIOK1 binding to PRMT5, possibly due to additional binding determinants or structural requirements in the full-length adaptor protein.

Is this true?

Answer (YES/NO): NO